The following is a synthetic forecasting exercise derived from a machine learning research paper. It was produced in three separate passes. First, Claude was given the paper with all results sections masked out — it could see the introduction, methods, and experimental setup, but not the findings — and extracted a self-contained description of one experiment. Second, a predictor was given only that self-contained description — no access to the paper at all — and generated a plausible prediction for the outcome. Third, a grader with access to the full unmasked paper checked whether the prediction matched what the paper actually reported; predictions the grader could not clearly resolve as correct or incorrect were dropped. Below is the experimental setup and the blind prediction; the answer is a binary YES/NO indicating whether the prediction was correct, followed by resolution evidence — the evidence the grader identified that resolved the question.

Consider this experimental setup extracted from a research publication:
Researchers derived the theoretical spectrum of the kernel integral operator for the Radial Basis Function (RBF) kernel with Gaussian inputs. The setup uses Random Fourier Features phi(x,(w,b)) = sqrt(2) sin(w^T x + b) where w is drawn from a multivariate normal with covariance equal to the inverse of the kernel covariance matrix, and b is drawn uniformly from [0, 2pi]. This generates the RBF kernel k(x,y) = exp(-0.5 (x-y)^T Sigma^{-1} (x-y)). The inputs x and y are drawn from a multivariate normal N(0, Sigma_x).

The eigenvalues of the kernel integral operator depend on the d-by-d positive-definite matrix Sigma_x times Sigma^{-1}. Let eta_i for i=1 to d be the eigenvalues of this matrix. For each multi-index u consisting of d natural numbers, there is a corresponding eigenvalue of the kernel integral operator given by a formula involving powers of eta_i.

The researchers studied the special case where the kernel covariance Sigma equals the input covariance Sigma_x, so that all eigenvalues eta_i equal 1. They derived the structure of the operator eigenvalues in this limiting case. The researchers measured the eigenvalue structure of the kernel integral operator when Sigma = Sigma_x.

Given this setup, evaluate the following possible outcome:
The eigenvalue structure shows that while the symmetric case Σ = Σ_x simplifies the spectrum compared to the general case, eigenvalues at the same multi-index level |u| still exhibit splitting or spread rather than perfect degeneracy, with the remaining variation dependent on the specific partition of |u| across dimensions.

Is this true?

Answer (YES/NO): NO